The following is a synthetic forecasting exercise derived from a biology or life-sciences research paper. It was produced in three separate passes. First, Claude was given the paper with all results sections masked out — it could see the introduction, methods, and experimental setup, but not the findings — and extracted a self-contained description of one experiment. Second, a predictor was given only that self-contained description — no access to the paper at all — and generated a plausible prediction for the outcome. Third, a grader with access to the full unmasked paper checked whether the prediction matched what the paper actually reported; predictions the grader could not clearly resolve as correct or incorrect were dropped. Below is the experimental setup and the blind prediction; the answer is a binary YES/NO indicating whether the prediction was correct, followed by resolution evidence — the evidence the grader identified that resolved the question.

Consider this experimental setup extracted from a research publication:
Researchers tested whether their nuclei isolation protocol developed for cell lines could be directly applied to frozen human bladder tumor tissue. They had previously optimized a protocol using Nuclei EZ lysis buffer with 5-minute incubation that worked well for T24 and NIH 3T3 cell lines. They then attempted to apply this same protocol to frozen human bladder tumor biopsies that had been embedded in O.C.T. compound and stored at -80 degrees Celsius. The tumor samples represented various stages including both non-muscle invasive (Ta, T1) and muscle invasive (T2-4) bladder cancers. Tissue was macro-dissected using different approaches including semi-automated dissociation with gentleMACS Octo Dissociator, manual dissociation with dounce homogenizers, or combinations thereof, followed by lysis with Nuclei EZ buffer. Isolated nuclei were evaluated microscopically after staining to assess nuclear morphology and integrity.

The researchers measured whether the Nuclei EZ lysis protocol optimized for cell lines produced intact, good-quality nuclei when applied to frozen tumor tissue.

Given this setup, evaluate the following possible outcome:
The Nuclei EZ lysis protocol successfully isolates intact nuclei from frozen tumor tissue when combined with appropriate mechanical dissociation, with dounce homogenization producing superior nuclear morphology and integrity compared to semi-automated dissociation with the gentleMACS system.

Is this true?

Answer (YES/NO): NO